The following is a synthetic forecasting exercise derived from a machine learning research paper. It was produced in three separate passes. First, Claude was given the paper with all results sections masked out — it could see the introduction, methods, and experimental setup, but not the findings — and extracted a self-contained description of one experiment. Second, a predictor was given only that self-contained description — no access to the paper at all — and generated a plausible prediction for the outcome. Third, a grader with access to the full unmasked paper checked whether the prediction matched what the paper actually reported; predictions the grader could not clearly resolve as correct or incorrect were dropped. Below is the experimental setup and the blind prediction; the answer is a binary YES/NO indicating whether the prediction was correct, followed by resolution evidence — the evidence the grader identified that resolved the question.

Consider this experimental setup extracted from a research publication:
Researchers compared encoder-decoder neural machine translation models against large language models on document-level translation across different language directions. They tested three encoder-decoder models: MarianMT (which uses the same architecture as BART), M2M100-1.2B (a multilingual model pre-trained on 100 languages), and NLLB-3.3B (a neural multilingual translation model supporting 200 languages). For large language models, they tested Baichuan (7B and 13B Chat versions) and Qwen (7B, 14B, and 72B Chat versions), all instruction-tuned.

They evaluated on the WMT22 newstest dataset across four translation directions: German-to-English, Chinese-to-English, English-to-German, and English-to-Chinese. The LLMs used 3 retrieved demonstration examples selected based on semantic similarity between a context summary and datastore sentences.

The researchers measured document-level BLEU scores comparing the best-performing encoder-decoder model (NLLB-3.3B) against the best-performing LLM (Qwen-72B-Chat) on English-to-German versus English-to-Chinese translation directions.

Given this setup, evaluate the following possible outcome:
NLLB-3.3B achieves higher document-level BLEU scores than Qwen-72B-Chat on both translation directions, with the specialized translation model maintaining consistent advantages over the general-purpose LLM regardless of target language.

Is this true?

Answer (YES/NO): NO